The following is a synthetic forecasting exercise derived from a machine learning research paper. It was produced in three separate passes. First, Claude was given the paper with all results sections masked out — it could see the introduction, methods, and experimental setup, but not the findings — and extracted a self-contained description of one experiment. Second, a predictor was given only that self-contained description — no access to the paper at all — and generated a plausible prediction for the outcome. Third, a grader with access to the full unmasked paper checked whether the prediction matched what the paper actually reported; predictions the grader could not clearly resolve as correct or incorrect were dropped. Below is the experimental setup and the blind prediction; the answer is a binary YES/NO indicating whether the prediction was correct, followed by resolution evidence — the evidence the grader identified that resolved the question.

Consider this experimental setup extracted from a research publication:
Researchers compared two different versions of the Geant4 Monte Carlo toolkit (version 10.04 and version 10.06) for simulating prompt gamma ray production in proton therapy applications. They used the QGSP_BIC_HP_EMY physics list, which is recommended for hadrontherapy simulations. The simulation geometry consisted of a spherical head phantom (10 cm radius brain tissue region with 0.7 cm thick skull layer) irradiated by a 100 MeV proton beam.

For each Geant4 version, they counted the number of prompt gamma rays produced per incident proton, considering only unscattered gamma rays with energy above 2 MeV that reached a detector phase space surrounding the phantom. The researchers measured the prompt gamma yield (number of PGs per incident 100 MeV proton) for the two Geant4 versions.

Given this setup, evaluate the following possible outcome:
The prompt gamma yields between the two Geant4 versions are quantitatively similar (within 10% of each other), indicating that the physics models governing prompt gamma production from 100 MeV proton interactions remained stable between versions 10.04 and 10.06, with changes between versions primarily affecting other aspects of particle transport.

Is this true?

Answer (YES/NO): NO